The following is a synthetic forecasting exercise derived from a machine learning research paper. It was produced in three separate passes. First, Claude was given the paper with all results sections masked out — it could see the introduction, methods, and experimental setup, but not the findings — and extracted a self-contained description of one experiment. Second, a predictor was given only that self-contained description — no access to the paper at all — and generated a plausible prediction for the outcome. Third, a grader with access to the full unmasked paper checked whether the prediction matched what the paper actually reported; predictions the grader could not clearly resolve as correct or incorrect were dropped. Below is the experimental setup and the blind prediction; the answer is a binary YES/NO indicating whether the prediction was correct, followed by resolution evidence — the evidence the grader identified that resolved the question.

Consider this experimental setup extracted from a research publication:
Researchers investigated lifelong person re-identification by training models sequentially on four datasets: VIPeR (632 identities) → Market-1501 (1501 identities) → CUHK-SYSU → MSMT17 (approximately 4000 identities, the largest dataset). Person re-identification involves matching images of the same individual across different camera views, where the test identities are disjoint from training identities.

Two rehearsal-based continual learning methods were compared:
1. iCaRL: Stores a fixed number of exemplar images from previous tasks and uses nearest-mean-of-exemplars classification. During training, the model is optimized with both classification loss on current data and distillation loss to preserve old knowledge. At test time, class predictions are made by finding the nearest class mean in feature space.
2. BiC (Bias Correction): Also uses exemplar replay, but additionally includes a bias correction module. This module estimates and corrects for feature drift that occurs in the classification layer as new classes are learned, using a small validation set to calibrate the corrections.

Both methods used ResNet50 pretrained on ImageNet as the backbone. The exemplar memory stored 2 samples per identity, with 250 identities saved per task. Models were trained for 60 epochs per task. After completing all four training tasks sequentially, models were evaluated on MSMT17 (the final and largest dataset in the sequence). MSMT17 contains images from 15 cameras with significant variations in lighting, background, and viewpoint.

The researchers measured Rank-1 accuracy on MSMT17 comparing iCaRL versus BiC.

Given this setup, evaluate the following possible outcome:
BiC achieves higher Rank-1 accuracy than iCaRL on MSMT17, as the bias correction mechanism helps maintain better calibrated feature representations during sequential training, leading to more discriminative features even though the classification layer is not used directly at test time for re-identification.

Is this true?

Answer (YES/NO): YES